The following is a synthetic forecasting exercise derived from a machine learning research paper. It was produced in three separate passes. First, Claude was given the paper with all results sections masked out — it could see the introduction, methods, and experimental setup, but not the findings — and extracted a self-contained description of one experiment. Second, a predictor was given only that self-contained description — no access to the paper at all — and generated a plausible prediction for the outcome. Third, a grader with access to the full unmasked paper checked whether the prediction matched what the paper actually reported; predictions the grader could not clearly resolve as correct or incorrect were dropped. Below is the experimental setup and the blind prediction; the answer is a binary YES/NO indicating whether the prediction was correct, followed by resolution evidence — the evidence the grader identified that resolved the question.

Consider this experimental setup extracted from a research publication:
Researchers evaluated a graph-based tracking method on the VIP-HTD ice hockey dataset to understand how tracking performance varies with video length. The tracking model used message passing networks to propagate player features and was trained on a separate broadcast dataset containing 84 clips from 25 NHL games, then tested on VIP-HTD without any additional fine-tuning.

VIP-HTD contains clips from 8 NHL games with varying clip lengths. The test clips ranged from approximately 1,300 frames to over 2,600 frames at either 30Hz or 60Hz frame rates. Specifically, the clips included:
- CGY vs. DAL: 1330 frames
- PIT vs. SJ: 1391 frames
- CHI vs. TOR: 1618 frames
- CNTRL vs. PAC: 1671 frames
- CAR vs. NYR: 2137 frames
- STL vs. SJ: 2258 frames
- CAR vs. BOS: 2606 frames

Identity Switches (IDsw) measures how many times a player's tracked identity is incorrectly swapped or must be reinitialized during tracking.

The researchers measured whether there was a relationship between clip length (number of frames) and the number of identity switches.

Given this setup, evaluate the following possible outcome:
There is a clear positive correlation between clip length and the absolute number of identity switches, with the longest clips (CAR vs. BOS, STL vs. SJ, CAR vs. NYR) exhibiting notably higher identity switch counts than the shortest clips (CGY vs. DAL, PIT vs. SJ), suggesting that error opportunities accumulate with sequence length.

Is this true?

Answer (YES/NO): NO